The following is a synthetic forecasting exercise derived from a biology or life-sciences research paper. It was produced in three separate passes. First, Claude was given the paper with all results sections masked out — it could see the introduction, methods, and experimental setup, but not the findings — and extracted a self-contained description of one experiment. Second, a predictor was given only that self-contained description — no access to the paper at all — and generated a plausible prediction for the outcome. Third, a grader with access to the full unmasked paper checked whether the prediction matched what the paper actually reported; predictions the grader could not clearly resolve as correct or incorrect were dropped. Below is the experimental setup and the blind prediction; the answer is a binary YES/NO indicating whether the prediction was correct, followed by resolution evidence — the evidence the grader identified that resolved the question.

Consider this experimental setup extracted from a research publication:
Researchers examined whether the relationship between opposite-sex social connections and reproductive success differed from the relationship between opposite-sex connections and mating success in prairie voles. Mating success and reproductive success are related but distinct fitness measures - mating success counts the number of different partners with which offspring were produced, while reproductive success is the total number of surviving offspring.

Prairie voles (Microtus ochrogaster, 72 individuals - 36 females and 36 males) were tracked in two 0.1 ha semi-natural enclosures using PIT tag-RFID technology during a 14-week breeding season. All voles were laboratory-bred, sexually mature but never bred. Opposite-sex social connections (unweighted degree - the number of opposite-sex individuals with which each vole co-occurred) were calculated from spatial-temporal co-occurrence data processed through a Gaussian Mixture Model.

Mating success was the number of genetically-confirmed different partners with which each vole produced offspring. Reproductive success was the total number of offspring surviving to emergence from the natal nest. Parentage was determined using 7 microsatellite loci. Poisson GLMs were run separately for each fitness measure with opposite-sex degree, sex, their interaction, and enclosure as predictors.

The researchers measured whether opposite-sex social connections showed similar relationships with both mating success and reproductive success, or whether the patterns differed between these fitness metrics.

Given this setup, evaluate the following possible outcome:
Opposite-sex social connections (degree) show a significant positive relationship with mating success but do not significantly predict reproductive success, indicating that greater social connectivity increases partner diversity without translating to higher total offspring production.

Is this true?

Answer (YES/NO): NO